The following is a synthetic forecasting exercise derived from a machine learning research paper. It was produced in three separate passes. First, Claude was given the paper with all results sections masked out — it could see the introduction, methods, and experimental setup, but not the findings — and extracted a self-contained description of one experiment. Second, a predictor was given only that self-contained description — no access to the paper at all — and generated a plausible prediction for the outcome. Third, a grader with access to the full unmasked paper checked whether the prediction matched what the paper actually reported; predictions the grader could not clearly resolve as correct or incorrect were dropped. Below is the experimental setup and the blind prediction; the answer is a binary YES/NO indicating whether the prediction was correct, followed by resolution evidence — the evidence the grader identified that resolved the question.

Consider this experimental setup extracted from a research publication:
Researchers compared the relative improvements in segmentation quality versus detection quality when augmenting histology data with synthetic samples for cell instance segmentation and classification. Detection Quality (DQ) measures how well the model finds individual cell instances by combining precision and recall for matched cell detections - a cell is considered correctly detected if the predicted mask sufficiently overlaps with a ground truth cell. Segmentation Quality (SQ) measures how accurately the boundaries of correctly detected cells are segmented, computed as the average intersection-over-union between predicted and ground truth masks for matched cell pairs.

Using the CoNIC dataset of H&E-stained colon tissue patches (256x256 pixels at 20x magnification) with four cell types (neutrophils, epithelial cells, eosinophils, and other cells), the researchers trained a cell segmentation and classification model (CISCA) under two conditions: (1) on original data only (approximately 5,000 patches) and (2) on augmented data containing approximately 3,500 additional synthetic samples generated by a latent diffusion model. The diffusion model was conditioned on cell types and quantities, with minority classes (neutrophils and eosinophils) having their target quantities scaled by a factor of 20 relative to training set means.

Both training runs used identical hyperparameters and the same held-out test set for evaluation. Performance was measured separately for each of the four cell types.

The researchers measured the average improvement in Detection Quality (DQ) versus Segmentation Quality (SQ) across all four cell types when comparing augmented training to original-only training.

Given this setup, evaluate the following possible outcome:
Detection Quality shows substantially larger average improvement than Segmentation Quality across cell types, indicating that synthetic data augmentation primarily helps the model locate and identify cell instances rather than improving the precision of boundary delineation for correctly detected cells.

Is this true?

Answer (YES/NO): YES